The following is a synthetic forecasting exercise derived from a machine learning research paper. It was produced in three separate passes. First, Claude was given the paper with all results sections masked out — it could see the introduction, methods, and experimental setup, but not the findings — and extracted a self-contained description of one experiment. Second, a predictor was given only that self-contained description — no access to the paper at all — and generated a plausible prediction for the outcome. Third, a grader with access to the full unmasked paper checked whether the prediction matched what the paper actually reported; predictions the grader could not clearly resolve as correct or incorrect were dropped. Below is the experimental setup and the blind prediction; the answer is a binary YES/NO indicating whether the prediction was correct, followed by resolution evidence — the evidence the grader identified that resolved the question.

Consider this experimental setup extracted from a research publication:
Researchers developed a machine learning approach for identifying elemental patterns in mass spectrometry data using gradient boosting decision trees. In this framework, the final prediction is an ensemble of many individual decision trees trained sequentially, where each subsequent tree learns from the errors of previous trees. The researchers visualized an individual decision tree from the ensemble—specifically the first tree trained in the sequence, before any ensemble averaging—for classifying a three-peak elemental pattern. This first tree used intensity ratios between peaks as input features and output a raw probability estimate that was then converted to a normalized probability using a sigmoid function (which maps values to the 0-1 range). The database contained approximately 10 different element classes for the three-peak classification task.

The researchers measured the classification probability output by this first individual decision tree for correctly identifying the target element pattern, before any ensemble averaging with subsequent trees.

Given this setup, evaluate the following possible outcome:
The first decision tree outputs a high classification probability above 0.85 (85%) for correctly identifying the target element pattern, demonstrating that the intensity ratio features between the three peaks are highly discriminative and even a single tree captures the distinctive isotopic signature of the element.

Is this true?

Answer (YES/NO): NO